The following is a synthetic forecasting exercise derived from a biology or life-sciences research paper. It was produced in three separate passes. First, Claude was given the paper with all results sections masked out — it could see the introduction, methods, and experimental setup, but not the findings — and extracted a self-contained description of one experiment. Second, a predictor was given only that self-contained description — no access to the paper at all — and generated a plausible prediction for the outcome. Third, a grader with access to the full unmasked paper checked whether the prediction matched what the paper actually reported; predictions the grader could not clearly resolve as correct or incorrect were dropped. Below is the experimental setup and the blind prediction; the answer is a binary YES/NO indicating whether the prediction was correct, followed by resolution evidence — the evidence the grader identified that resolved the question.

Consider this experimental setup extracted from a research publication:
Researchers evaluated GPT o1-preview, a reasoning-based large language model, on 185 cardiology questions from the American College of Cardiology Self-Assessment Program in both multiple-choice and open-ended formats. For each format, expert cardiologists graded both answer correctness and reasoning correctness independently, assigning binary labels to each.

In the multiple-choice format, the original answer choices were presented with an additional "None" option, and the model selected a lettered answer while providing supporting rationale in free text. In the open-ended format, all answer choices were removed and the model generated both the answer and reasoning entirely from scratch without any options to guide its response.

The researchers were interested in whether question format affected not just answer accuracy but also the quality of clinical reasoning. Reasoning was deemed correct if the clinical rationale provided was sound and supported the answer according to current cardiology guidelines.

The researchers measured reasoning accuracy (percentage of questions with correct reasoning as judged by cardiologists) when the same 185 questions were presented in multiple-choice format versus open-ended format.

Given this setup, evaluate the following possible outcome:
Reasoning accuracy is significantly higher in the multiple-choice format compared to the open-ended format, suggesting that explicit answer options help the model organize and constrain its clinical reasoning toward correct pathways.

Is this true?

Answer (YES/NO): YES